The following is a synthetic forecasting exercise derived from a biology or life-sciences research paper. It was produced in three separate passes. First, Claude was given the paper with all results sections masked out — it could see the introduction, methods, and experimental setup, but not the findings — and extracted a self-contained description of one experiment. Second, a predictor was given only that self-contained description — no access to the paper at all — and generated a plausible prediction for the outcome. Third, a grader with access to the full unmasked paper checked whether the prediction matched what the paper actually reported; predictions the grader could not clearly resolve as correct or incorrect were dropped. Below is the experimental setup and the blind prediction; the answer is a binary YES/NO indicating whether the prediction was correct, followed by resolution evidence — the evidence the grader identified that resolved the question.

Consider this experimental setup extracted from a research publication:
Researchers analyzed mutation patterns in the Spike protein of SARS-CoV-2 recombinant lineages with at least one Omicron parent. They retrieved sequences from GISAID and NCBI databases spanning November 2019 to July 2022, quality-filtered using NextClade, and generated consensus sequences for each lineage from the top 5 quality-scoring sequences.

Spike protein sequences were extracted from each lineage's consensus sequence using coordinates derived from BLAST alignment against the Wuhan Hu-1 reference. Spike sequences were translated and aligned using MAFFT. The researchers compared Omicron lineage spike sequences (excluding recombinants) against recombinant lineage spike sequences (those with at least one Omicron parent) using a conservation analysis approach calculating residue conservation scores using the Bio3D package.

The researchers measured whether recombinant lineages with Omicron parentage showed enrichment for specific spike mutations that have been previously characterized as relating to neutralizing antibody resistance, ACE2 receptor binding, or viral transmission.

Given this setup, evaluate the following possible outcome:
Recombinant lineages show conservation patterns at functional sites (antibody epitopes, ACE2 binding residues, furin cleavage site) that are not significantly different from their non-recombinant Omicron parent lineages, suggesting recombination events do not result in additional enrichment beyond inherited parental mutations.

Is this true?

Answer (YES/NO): NO